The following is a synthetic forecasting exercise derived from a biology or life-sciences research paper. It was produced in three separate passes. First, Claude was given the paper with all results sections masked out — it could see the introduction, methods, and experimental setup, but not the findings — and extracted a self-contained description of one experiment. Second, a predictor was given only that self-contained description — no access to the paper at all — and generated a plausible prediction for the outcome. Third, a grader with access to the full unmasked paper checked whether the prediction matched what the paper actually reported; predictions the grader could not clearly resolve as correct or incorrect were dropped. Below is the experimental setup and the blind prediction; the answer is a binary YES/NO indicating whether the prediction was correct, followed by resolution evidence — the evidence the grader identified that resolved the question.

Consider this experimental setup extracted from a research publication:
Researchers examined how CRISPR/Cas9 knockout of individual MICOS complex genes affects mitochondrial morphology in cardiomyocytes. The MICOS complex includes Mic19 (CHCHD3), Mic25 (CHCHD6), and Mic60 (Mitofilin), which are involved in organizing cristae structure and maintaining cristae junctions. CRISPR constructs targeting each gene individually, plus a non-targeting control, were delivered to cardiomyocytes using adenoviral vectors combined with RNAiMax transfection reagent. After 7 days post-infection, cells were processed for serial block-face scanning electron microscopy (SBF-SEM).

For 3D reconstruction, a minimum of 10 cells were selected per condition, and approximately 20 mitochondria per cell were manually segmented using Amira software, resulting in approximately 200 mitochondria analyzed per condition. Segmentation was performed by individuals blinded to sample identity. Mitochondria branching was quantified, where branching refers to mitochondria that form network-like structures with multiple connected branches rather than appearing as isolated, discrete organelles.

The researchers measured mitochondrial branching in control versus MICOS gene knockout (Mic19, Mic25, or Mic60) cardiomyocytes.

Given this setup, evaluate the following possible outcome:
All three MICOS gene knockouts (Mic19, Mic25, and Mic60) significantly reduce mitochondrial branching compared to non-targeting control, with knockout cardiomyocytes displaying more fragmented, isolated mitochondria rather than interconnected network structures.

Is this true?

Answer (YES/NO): NO